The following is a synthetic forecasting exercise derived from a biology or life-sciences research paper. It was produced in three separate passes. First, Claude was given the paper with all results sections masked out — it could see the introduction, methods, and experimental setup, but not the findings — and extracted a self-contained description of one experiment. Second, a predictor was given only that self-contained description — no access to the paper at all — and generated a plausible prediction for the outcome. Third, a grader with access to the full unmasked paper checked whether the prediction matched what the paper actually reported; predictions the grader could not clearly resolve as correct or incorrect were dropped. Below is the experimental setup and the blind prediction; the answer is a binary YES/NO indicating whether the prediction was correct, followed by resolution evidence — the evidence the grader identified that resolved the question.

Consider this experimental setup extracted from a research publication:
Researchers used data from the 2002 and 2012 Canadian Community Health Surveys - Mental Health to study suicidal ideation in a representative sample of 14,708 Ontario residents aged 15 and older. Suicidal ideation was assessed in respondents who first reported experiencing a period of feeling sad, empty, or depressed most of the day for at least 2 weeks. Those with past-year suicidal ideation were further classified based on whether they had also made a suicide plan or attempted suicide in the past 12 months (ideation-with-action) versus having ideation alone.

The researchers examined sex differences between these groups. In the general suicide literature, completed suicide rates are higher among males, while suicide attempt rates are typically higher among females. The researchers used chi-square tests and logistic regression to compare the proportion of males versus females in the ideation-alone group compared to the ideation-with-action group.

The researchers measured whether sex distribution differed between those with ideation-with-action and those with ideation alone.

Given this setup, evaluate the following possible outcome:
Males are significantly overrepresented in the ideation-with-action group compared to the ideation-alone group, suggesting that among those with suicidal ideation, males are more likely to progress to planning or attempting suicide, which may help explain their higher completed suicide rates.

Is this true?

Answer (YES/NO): NO